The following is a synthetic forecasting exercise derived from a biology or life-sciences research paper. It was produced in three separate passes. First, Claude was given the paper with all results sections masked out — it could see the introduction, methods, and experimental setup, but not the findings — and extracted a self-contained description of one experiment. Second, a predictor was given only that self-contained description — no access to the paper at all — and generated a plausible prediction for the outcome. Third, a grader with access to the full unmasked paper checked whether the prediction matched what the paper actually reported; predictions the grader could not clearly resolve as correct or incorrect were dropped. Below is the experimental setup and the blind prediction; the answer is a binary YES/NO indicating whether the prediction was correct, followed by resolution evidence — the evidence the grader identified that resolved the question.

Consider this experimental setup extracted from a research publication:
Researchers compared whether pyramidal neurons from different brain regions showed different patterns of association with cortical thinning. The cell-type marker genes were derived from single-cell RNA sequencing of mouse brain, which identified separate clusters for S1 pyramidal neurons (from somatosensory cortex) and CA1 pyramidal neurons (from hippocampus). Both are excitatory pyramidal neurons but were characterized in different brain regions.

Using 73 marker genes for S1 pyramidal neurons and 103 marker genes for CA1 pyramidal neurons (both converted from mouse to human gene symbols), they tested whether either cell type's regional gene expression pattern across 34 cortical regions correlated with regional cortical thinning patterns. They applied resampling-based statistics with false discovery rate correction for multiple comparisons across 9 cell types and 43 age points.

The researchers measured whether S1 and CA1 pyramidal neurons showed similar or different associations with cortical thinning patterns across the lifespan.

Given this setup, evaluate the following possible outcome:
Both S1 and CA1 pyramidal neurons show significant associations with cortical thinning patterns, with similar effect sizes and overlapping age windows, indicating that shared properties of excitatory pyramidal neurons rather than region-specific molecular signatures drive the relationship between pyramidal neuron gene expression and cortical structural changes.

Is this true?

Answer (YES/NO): NO